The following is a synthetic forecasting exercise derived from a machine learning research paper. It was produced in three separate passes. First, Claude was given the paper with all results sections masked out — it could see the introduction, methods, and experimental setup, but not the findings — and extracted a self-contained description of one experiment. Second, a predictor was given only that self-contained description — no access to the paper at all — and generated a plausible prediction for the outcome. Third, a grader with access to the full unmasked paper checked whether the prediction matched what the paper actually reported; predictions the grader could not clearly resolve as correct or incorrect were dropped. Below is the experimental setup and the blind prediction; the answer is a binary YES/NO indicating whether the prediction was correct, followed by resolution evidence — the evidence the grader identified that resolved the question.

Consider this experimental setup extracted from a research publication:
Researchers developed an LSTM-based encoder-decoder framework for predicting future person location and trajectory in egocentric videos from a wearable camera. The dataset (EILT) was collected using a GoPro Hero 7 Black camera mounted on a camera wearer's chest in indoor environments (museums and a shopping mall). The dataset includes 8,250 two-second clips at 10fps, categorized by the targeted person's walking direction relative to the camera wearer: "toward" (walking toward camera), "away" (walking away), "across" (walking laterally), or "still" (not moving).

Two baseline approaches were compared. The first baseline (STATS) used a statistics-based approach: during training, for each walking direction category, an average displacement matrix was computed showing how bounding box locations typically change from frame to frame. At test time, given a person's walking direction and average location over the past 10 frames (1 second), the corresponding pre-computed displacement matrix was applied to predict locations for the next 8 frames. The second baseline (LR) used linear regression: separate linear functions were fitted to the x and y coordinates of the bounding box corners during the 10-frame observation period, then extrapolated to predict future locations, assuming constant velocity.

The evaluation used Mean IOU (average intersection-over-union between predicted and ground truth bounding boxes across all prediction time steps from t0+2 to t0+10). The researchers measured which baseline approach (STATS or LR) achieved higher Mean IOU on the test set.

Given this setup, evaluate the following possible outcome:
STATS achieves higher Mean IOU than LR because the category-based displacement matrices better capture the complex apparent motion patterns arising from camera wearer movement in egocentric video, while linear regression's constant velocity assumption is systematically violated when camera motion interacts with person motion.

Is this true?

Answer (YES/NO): NO